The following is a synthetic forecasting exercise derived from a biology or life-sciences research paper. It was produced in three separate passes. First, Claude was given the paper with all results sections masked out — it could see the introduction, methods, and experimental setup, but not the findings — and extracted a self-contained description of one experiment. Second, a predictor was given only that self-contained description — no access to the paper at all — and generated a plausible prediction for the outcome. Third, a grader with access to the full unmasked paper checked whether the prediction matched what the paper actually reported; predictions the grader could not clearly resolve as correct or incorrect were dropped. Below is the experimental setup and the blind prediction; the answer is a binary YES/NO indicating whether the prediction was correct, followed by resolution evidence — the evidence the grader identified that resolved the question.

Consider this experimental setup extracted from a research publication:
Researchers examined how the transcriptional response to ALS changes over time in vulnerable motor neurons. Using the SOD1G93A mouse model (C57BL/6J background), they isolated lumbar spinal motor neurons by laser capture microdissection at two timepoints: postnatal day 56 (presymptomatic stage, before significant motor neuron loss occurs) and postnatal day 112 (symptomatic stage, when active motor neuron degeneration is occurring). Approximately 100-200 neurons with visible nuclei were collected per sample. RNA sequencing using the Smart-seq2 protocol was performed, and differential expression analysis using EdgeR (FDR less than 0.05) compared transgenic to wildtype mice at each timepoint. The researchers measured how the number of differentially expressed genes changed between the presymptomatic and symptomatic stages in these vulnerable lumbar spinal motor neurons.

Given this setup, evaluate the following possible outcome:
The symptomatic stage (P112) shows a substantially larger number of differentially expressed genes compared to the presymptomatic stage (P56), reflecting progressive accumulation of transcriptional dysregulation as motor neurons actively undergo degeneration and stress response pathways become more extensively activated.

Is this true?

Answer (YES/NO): YES